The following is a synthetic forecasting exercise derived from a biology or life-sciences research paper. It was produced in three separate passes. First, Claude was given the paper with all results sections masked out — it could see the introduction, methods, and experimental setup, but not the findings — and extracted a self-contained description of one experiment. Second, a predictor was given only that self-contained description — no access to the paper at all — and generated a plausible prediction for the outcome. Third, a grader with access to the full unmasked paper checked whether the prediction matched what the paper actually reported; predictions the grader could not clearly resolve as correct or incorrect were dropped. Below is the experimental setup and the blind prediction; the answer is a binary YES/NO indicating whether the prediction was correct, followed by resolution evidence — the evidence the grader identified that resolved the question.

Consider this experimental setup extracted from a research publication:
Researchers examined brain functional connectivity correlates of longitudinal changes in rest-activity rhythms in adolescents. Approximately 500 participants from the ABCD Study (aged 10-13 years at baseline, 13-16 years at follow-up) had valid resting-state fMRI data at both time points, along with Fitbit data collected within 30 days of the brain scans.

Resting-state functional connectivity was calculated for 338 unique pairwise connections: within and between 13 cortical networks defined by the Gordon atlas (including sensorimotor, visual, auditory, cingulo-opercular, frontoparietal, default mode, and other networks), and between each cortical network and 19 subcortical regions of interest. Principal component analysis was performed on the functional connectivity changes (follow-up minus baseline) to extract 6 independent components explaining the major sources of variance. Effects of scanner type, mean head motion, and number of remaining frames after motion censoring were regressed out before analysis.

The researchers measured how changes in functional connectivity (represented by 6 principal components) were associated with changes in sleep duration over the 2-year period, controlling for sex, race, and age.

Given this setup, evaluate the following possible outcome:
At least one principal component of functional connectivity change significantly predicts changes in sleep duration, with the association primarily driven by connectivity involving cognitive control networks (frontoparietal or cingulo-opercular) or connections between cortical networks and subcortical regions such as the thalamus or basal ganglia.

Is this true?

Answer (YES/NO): NO